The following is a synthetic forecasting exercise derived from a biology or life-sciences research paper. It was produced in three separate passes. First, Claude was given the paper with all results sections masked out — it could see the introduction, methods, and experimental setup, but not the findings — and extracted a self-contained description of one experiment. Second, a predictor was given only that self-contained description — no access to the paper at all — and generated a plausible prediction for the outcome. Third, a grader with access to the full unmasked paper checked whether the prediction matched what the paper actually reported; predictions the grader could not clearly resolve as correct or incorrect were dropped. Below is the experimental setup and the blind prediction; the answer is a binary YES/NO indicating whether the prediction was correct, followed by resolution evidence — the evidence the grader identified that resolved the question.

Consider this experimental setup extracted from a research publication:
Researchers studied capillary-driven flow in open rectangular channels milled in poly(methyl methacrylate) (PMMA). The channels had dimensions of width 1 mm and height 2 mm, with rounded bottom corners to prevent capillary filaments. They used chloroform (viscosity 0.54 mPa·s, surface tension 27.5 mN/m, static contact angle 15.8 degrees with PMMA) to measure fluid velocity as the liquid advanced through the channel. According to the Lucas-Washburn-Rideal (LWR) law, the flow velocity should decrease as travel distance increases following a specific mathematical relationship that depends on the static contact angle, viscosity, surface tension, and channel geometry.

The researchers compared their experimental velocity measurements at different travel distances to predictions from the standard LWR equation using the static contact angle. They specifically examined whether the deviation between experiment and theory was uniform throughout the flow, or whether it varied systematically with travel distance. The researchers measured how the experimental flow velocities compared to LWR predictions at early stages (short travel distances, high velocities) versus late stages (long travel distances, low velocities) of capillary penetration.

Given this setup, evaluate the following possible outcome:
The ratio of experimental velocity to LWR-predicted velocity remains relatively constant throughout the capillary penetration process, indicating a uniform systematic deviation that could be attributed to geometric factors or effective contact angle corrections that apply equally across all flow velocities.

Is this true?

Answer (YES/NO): NO